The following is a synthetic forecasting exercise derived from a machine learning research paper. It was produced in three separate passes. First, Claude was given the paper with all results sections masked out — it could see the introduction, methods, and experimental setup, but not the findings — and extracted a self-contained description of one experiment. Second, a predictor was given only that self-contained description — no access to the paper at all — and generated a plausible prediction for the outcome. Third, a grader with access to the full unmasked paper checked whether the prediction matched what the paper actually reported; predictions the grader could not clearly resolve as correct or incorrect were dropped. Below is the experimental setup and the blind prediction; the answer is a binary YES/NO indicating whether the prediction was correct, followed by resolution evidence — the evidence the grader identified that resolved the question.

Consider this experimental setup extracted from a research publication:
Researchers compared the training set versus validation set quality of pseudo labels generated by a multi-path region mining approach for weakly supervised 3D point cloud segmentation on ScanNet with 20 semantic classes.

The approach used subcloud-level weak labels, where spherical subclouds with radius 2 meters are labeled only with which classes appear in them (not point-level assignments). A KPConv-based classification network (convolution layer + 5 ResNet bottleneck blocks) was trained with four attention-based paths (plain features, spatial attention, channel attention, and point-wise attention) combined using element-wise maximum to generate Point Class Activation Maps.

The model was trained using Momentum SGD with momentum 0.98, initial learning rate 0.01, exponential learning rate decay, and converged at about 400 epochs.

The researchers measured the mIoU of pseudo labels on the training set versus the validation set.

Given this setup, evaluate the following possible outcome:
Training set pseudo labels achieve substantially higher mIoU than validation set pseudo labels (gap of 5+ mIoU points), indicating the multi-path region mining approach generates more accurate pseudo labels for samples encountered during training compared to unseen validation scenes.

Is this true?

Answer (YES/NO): YES